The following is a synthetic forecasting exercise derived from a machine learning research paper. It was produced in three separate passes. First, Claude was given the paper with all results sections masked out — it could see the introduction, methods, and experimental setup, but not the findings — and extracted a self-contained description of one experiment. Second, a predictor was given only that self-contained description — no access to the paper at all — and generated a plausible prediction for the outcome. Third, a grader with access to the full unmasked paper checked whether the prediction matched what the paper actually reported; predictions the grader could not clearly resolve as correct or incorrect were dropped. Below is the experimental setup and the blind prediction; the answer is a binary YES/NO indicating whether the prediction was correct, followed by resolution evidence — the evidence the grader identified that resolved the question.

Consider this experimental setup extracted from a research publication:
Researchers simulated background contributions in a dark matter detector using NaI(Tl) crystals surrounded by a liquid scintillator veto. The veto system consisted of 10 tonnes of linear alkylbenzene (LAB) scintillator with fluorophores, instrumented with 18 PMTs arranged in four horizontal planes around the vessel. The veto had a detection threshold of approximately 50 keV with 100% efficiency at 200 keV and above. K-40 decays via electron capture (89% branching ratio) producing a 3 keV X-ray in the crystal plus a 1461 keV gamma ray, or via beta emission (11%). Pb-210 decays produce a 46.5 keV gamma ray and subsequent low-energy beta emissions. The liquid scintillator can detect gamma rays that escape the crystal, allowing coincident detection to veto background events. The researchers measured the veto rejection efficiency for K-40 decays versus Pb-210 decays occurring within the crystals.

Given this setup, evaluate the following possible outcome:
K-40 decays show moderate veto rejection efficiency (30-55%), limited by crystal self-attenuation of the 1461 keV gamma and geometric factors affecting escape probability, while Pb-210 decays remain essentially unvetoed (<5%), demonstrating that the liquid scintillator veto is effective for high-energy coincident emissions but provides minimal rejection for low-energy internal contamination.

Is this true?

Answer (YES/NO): NO